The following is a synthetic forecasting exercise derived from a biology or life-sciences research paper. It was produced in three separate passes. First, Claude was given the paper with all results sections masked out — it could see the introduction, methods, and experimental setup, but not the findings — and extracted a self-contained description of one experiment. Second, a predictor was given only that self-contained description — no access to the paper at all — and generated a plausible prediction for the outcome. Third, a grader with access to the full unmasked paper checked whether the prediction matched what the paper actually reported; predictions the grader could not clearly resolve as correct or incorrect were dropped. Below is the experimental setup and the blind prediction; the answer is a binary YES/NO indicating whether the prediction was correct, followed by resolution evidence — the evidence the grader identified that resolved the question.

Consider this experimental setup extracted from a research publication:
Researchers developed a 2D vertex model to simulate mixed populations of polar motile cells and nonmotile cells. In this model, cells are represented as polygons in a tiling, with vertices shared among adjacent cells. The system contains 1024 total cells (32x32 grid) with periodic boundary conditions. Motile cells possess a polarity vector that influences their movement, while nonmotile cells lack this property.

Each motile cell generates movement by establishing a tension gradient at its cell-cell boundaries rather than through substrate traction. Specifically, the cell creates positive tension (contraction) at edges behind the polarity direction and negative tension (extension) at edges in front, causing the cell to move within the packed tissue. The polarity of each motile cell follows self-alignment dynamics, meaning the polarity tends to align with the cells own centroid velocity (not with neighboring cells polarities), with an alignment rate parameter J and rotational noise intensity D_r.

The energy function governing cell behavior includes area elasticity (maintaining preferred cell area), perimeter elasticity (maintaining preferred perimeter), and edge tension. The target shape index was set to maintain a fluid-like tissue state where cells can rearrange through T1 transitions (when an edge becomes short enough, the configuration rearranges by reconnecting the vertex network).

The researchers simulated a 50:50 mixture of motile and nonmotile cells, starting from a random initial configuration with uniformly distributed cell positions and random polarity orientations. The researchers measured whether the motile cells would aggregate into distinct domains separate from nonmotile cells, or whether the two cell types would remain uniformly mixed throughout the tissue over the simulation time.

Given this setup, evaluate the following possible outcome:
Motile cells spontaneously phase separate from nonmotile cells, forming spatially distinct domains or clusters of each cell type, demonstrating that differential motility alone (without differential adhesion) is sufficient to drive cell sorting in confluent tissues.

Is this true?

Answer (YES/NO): YES